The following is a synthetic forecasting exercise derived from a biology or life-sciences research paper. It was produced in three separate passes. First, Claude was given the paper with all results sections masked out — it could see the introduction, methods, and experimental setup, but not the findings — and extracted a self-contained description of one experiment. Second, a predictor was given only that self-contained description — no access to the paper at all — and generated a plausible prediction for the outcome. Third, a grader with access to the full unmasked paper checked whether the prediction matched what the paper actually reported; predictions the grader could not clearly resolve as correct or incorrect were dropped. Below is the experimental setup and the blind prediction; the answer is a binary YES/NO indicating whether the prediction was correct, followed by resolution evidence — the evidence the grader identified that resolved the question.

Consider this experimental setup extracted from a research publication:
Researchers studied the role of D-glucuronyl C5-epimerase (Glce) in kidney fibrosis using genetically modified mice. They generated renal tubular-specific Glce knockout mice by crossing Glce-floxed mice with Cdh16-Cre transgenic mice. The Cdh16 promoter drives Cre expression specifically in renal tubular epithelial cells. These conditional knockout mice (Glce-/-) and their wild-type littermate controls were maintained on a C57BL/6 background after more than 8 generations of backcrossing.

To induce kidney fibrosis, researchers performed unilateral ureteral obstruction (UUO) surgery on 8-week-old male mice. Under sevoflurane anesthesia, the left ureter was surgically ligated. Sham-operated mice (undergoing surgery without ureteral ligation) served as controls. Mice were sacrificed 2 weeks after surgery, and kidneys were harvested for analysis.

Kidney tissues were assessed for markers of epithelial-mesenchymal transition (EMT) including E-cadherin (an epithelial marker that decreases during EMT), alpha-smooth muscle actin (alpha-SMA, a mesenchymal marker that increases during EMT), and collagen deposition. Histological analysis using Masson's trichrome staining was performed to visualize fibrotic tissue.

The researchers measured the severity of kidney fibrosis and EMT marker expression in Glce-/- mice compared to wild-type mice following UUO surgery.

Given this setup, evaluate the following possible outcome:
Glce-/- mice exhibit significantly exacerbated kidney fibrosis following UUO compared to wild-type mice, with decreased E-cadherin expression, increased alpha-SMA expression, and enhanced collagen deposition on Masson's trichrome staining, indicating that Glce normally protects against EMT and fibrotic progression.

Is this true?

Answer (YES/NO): NO